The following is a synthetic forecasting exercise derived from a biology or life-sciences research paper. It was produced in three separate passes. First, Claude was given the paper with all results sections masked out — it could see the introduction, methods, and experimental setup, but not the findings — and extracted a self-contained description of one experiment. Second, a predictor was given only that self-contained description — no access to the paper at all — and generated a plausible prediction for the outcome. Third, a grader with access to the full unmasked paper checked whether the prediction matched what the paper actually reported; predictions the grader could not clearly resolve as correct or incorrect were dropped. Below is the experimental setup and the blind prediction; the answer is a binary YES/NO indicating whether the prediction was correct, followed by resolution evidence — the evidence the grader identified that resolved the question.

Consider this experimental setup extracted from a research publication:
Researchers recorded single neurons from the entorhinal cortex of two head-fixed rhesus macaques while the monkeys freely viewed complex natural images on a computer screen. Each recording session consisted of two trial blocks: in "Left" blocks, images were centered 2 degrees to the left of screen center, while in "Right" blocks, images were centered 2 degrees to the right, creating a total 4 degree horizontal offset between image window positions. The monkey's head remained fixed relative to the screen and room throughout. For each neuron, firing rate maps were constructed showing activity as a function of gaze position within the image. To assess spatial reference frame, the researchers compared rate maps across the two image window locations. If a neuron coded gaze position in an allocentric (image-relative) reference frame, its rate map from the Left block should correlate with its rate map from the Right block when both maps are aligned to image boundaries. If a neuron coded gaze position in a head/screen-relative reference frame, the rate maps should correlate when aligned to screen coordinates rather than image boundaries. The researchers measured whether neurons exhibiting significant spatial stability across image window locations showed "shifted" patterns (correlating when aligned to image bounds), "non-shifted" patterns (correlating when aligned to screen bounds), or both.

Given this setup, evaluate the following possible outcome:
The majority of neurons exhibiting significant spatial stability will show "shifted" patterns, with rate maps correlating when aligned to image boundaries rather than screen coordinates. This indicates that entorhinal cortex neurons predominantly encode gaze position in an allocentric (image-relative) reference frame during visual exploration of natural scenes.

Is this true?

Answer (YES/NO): NO